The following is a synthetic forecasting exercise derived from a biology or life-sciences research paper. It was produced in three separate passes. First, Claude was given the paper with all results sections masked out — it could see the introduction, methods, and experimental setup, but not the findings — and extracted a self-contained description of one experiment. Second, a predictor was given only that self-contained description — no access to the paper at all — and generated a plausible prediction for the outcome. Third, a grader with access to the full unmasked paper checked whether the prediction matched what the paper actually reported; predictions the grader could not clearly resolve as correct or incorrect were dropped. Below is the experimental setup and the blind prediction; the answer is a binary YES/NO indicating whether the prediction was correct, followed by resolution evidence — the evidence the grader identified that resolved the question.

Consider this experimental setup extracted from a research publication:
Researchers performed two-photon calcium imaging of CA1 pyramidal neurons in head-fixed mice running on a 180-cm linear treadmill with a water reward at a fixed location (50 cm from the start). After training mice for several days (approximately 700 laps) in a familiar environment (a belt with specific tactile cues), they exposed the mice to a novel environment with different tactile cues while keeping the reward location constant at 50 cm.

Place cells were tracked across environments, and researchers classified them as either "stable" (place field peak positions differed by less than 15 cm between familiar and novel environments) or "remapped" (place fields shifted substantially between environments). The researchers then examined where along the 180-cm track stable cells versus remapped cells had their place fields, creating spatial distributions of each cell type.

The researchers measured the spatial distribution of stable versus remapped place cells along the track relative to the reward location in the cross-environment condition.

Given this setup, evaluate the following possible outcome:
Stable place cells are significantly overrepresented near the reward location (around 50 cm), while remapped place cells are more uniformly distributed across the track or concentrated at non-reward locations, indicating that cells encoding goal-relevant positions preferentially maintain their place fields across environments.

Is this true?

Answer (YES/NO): YES